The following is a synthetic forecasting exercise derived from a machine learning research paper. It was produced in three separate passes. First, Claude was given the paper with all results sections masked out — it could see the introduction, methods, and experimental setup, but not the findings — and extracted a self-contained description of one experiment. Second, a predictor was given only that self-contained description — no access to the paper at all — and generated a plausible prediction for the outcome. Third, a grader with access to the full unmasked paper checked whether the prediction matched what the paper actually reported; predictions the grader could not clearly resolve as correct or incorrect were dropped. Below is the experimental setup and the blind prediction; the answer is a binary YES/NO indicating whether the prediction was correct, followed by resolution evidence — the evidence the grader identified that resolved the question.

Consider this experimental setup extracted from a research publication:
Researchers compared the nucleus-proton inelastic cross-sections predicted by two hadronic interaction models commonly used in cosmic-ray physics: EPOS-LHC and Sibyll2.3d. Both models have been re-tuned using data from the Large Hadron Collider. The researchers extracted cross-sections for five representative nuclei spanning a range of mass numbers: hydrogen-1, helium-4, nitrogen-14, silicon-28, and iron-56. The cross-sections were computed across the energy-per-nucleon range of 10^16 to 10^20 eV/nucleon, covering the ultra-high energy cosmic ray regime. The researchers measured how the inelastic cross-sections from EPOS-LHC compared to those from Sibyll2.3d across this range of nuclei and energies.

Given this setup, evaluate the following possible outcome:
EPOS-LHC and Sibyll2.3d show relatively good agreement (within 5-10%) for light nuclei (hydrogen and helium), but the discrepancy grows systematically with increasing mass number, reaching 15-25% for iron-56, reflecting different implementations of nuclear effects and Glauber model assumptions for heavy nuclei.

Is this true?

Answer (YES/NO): NO